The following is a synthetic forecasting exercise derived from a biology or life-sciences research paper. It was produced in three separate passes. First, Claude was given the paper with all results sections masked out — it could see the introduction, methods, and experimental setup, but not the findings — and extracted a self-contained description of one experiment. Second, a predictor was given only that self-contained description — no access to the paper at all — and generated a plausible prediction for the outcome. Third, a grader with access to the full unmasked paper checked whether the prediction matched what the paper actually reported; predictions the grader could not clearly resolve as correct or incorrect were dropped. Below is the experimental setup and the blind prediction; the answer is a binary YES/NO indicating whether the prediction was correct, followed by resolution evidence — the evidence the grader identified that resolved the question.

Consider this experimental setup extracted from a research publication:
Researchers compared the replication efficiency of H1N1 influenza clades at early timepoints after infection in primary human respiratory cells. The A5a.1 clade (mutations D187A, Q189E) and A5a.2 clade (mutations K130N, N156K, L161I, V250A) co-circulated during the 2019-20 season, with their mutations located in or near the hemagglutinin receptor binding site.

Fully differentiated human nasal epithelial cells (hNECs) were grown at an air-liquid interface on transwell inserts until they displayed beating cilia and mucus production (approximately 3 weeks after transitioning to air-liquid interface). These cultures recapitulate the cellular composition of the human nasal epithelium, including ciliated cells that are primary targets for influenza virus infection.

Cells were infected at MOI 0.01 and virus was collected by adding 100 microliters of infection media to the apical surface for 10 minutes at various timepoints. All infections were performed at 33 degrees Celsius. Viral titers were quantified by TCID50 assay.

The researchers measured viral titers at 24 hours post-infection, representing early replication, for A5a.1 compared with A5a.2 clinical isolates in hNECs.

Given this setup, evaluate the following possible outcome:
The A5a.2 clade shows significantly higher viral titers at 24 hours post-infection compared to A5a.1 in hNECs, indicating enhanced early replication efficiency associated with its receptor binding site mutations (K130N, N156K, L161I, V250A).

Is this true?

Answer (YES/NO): NO